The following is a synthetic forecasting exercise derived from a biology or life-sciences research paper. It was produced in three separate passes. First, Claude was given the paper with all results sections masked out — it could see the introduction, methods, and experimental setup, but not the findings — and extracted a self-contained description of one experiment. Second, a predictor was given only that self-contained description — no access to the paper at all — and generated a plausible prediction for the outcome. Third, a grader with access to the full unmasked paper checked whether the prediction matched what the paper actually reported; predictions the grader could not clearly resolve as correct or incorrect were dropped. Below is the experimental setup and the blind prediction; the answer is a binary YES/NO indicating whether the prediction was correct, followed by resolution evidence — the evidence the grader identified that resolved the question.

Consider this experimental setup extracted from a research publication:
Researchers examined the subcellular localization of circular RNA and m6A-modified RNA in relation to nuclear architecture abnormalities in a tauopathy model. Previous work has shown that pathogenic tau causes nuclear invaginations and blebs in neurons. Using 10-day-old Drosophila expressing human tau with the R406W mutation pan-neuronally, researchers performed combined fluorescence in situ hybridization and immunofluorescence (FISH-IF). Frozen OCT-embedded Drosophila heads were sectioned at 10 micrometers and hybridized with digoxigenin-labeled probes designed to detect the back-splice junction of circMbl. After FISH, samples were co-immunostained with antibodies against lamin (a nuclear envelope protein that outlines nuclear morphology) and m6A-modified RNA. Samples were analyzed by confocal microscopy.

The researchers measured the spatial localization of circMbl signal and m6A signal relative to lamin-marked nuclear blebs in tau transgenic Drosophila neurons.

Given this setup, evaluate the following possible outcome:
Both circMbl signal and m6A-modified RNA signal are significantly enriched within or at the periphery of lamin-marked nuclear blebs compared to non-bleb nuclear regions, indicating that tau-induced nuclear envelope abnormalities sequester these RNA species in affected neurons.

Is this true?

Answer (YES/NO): YES